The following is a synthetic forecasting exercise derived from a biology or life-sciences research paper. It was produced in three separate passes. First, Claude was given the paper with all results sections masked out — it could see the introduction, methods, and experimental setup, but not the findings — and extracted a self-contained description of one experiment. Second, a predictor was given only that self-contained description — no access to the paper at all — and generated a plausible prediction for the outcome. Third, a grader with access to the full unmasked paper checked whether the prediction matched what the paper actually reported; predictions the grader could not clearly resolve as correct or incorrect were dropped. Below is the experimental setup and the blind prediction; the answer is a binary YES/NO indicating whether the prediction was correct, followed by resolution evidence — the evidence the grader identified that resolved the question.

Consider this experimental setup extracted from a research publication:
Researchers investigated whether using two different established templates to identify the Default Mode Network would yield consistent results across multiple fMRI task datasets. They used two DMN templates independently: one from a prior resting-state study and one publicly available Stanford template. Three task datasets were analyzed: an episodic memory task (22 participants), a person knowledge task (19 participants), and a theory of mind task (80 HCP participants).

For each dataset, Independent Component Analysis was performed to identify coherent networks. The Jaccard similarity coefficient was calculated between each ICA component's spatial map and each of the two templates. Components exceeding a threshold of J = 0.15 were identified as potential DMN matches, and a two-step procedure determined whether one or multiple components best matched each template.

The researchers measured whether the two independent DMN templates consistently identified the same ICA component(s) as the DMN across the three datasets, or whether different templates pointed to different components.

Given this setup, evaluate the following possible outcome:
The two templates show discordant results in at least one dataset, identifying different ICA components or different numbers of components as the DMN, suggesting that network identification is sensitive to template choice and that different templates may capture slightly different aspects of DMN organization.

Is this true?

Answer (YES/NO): NO